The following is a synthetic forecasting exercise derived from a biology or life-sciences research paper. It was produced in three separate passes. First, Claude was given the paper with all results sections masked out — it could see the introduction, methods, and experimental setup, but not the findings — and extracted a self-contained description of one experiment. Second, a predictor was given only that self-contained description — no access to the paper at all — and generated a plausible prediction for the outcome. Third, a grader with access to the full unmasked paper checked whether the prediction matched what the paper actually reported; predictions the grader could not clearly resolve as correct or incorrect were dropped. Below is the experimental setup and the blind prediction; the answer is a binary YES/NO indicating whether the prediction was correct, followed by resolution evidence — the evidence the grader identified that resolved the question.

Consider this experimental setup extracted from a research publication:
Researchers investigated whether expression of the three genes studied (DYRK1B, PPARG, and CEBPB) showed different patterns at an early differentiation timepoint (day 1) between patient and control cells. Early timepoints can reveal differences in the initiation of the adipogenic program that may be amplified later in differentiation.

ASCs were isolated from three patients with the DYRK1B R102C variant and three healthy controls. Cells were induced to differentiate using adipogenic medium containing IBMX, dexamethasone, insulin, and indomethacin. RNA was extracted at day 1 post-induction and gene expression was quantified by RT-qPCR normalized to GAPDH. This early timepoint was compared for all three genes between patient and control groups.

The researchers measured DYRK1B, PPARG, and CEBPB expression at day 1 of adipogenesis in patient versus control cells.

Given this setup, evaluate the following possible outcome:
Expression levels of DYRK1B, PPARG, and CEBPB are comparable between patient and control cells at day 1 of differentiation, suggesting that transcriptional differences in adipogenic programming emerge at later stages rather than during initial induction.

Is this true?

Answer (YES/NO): YES